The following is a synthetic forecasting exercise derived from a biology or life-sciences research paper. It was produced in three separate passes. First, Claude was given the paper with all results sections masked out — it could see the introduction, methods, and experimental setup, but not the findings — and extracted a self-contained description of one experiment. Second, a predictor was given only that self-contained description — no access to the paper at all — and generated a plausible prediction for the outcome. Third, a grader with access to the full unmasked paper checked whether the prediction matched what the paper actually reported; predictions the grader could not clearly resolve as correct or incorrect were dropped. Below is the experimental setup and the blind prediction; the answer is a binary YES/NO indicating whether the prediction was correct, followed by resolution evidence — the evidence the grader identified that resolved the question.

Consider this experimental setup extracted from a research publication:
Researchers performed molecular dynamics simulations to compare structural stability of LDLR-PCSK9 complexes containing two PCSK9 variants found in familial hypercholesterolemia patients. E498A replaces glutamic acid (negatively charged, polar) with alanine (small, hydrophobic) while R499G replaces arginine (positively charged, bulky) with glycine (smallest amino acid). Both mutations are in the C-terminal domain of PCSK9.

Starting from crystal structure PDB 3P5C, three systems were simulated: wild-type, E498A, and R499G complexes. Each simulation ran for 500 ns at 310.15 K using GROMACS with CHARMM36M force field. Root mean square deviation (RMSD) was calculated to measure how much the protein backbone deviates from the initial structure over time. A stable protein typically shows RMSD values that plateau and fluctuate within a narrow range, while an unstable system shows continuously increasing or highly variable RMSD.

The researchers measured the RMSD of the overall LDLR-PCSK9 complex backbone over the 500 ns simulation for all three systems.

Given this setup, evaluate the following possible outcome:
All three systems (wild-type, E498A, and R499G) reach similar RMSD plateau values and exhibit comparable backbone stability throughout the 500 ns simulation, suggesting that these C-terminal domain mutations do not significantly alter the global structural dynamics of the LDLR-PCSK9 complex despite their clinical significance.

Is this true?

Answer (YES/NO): NO